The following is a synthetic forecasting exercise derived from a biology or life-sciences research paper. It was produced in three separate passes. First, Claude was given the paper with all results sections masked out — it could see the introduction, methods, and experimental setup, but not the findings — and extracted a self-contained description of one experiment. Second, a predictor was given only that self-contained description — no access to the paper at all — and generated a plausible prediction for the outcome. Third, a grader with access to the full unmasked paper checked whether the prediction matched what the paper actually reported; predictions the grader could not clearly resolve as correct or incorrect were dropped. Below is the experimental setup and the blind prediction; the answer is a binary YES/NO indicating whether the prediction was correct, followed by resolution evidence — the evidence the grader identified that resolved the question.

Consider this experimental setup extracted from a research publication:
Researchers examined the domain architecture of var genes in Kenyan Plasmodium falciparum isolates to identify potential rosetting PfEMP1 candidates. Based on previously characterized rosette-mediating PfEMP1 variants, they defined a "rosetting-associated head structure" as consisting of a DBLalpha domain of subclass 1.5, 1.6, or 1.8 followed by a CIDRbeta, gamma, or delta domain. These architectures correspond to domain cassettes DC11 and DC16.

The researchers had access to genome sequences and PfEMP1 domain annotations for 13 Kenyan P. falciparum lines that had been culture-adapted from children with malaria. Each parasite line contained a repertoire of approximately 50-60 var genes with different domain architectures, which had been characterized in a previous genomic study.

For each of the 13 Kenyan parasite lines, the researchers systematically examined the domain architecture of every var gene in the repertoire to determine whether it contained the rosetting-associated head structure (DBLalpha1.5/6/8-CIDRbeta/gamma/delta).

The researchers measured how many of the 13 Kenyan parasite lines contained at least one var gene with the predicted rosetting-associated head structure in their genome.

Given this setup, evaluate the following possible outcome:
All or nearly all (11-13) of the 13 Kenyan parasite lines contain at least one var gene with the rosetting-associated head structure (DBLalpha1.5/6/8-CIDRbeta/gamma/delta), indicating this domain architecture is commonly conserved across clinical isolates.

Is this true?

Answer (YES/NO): YES